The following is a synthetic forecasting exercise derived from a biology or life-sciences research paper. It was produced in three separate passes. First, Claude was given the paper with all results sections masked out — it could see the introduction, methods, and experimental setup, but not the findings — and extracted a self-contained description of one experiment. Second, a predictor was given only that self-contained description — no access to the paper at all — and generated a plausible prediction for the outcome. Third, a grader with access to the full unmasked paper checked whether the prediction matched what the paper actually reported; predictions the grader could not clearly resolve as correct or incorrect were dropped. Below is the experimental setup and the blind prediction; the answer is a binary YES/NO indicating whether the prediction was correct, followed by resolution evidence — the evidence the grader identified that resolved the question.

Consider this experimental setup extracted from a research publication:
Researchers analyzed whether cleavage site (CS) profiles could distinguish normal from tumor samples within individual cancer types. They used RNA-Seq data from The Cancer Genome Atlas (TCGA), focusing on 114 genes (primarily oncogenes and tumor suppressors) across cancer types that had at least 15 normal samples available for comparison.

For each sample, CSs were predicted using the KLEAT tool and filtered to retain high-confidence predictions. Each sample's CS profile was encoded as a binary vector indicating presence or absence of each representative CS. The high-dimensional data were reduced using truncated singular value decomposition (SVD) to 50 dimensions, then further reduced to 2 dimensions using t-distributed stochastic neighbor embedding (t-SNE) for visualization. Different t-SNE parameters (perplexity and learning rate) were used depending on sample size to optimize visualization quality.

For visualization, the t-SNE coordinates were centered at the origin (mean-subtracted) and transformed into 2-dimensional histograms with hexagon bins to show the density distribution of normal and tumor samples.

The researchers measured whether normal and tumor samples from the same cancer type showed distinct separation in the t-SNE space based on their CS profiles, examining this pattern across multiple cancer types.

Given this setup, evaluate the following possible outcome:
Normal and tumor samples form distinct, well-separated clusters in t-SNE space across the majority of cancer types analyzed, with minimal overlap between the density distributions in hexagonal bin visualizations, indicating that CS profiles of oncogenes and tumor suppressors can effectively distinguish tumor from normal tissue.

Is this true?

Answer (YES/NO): NO